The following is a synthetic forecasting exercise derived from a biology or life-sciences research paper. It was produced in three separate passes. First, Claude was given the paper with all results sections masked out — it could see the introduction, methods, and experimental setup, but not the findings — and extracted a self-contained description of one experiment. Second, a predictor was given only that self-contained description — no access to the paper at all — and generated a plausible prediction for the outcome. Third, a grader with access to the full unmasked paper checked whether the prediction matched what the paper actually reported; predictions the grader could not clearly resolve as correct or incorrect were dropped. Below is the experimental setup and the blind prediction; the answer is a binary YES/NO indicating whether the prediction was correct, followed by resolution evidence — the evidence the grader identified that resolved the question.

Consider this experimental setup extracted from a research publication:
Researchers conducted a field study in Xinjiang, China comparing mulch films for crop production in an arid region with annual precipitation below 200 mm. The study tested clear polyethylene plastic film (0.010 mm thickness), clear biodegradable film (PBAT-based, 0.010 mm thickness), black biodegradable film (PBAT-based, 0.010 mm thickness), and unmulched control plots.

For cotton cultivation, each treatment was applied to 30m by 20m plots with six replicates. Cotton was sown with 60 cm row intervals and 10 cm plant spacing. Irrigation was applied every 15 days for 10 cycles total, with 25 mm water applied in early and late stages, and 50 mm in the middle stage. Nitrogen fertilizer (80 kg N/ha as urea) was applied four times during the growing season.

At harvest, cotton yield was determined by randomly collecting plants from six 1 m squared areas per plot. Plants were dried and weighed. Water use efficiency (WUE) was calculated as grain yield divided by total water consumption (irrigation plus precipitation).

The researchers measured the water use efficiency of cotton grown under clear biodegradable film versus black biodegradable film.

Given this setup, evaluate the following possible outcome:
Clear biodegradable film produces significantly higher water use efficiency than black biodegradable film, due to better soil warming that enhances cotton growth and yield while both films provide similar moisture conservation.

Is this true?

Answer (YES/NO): NO